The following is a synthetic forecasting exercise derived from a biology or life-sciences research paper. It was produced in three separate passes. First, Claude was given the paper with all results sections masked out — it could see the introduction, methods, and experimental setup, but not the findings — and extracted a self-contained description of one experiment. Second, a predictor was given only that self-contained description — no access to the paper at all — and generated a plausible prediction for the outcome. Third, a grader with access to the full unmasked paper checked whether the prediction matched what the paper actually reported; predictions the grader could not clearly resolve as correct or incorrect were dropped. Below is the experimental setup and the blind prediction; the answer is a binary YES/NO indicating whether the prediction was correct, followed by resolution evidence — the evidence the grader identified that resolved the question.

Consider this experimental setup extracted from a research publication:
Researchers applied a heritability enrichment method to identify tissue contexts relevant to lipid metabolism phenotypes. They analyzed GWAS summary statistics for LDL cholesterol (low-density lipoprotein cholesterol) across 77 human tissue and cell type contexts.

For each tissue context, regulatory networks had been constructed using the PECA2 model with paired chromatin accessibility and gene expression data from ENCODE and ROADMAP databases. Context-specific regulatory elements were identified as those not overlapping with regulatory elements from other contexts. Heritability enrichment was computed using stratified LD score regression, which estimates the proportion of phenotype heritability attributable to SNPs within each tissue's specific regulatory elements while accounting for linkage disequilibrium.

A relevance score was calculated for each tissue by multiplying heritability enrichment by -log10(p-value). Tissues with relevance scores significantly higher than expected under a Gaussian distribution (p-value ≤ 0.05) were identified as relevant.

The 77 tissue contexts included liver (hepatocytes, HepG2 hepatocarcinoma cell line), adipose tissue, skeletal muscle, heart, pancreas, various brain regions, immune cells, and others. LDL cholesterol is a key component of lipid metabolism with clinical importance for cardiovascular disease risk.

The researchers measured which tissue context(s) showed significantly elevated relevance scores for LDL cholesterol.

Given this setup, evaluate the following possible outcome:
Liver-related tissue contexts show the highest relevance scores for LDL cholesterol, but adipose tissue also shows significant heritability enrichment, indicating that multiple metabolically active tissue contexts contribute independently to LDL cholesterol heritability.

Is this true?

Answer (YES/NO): NO